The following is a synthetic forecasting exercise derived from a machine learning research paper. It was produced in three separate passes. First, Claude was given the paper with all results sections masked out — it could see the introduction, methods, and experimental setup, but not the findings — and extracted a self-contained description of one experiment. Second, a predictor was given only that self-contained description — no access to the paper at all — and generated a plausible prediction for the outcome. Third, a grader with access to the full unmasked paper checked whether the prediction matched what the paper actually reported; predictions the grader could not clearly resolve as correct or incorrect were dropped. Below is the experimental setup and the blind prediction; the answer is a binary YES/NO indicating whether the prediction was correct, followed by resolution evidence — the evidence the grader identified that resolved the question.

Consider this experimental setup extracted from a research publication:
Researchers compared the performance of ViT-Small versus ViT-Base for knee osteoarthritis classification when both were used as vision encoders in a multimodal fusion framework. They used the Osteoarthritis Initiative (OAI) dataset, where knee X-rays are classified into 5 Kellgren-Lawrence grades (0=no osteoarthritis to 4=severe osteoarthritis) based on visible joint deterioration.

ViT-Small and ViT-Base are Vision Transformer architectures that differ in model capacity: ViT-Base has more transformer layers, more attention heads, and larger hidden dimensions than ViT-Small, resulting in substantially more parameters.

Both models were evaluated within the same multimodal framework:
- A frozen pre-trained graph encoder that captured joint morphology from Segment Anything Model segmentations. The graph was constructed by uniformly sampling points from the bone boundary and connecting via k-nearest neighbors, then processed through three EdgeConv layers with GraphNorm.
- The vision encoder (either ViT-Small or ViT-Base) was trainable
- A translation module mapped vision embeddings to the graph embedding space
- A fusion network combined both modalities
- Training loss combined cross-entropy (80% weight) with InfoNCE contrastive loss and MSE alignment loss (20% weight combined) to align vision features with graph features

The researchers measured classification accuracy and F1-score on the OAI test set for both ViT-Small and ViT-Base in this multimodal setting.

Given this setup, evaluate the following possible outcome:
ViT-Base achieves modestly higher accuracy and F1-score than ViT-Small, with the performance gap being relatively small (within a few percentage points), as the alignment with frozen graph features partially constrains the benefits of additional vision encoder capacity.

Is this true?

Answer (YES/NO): NO